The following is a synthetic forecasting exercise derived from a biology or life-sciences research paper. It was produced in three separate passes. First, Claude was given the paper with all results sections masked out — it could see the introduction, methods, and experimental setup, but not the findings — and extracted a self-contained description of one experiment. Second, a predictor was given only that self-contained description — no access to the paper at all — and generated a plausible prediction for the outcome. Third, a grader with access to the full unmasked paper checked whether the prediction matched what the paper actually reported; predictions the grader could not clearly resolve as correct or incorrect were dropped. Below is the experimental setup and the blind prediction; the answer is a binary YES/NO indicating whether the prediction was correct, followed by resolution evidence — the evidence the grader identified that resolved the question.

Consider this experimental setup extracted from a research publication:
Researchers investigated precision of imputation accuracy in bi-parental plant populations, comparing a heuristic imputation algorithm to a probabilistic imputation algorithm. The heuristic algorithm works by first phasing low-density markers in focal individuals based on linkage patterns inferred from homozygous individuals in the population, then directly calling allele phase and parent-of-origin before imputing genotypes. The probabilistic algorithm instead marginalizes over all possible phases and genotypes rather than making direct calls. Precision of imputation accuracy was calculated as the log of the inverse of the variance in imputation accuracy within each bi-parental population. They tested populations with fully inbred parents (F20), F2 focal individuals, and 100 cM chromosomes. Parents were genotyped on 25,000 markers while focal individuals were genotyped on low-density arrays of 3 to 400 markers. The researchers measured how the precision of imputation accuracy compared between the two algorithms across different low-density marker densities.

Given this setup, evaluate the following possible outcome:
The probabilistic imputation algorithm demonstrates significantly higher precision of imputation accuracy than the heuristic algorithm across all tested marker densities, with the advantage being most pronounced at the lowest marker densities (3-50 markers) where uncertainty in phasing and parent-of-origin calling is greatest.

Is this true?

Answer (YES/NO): NO